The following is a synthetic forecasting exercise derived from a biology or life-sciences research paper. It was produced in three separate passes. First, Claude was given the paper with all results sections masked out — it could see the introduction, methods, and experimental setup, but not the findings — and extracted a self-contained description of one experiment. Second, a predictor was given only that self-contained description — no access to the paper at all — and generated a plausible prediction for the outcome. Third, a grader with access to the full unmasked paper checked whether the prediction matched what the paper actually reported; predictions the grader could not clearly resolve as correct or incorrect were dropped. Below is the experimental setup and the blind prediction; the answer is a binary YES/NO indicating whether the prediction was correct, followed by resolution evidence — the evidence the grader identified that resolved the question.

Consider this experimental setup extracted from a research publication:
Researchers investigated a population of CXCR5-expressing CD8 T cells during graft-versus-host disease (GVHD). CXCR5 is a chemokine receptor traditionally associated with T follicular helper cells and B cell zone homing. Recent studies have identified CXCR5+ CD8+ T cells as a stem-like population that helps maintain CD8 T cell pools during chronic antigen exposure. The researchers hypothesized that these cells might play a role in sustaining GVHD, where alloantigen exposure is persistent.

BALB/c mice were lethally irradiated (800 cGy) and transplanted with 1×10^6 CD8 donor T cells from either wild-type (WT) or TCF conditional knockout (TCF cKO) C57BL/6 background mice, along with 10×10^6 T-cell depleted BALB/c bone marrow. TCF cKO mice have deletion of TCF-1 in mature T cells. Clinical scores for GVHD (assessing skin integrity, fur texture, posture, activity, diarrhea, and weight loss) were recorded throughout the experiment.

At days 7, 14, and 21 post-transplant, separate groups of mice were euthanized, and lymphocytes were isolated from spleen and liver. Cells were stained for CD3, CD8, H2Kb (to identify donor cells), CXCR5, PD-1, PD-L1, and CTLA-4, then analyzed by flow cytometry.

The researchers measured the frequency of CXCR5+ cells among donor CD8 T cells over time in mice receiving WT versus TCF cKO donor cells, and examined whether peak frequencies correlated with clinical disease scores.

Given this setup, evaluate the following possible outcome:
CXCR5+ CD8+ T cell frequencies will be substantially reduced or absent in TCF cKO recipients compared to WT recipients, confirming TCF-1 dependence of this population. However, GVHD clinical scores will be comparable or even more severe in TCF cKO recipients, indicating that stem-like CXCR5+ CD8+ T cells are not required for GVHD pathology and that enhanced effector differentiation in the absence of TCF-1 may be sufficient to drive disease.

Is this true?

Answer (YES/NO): NO